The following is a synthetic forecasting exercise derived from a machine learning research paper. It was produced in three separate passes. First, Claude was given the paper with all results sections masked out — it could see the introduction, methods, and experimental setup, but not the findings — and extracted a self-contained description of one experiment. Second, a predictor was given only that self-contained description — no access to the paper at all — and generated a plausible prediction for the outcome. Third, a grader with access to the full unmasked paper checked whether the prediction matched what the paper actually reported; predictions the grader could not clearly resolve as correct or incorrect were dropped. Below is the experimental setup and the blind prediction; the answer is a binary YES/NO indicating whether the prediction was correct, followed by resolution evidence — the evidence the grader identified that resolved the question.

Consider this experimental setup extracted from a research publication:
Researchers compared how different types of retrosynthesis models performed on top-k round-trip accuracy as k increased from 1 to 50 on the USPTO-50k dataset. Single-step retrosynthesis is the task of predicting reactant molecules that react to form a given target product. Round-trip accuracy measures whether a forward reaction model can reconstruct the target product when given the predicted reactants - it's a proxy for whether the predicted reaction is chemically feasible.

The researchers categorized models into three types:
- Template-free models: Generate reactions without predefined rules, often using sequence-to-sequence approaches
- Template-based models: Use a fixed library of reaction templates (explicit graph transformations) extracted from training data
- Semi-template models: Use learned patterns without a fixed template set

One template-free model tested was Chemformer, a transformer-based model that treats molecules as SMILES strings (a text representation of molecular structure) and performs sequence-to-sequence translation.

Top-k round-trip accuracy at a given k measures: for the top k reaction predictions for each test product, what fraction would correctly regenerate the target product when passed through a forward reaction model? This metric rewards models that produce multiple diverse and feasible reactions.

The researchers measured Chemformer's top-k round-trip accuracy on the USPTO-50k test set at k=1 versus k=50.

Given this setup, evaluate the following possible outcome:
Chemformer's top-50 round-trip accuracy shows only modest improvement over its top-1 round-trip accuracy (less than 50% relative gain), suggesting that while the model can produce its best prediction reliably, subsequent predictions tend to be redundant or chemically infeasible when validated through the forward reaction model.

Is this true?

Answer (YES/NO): NO